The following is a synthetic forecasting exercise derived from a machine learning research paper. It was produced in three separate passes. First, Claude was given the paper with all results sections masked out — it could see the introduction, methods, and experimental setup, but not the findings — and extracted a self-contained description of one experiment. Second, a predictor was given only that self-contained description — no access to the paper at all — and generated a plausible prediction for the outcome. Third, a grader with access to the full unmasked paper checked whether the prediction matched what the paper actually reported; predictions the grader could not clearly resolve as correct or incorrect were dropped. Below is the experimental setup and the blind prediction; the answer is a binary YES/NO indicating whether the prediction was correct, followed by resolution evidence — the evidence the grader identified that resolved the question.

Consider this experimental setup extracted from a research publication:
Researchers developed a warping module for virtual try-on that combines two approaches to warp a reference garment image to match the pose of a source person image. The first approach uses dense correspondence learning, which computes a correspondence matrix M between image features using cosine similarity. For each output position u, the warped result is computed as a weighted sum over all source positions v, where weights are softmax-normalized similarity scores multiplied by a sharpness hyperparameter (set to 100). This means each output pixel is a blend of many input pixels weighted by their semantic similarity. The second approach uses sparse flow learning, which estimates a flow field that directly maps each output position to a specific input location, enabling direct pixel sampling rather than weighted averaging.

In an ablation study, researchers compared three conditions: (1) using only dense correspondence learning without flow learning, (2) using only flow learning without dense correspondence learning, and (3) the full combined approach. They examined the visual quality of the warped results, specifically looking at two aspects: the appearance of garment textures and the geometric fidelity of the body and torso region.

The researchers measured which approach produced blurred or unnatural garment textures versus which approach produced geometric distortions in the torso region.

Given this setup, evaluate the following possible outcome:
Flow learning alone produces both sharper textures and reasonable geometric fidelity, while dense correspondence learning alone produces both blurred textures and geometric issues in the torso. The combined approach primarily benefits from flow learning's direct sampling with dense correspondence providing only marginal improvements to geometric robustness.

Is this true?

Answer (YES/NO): NO